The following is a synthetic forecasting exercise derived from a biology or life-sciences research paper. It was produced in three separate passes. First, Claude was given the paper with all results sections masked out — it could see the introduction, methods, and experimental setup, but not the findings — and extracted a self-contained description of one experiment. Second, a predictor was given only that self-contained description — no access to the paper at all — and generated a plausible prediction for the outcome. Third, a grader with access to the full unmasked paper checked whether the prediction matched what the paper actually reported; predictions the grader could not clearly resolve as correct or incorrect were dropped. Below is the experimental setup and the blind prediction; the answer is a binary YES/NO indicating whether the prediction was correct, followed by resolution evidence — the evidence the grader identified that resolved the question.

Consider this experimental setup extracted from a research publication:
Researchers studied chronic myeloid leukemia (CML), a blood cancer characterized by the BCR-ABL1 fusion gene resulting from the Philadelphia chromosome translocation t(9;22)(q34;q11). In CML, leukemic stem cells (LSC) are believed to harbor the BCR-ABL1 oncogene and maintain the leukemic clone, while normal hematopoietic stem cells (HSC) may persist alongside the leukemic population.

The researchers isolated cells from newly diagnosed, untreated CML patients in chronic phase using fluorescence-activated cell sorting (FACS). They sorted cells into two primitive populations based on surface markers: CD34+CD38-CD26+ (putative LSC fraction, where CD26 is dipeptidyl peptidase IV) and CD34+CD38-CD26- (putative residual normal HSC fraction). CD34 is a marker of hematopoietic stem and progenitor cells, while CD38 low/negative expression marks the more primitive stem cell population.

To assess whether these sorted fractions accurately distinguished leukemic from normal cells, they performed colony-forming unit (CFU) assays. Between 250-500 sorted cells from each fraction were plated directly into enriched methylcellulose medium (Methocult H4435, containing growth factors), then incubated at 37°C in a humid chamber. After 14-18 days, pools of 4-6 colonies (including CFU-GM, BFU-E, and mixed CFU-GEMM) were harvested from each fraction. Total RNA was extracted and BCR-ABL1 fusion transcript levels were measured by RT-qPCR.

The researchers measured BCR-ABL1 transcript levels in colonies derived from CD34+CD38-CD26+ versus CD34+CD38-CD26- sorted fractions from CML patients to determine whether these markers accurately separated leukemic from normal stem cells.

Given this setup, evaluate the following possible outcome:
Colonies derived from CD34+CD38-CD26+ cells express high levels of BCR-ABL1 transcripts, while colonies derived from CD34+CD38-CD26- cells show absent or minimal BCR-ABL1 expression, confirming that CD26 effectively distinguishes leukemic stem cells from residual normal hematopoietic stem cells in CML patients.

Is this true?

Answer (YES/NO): NO